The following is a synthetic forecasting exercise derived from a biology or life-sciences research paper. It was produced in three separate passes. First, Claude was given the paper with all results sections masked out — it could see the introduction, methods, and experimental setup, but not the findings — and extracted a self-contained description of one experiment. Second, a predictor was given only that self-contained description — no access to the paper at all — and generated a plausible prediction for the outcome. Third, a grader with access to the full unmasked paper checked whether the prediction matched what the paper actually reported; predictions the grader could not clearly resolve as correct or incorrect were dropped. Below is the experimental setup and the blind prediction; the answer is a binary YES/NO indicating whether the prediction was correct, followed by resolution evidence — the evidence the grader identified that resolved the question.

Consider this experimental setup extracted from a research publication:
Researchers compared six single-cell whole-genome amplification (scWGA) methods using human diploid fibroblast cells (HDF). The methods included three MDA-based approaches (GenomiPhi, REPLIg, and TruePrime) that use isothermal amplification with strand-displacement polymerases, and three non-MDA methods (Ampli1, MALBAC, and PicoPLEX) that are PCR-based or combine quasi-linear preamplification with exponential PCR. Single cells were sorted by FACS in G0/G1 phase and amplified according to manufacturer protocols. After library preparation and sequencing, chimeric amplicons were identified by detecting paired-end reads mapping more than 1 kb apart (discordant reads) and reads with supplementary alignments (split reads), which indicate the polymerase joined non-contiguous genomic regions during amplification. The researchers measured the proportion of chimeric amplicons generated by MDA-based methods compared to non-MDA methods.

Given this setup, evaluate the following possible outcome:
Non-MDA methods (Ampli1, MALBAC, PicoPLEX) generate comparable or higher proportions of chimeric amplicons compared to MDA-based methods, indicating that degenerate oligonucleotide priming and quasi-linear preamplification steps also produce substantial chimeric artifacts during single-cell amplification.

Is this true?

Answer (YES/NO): NO